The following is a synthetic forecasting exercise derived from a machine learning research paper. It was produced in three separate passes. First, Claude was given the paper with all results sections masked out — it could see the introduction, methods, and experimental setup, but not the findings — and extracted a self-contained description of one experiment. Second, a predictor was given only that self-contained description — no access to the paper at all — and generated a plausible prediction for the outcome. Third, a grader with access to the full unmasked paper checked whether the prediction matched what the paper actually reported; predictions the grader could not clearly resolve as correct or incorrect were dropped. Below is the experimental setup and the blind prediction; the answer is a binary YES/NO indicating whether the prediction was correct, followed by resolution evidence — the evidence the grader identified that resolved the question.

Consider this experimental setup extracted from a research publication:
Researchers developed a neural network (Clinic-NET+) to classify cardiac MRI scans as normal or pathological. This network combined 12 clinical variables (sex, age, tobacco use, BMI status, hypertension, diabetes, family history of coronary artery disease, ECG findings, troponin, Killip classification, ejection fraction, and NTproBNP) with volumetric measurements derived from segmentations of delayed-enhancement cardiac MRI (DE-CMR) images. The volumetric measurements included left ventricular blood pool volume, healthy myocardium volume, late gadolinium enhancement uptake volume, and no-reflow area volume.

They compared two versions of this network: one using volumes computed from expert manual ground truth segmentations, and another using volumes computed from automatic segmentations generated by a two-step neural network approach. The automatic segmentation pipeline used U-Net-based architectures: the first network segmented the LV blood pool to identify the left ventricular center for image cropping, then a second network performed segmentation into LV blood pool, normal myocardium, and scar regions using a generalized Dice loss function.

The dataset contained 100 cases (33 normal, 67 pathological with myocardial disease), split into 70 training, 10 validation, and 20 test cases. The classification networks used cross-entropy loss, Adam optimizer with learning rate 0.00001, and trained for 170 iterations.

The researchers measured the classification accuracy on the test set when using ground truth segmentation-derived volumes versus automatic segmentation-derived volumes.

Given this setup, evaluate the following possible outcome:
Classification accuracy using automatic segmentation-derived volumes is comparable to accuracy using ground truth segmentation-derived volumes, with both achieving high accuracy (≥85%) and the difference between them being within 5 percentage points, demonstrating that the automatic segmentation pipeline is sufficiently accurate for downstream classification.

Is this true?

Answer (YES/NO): YES